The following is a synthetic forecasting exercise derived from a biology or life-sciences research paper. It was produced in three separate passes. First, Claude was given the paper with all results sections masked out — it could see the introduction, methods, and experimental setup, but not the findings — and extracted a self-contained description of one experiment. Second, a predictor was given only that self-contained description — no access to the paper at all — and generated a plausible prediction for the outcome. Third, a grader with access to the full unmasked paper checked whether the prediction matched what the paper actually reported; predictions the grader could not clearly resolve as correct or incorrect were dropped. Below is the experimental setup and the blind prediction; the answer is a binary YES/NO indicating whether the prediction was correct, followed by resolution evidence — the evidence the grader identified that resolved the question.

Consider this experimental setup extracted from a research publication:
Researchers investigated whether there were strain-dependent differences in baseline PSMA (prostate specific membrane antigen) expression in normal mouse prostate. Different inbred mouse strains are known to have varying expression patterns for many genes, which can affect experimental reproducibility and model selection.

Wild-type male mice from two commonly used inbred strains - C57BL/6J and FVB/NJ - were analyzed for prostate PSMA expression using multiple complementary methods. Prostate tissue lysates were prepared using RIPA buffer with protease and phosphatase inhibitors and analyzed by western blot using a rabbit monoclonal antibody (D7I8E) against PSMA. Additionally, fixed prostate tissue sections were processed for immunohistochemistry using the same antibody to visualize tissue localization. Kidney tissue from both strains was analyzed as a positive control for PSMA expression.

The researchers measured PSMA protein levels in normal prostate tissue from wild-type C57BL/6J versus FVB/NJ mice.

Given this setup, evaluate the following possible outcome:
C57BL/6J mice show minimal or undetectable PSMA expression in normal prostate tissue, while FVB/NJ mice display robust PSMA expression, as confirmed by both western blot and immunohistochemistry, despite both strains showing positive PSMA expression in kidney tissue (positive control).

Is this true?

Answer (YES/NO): NO